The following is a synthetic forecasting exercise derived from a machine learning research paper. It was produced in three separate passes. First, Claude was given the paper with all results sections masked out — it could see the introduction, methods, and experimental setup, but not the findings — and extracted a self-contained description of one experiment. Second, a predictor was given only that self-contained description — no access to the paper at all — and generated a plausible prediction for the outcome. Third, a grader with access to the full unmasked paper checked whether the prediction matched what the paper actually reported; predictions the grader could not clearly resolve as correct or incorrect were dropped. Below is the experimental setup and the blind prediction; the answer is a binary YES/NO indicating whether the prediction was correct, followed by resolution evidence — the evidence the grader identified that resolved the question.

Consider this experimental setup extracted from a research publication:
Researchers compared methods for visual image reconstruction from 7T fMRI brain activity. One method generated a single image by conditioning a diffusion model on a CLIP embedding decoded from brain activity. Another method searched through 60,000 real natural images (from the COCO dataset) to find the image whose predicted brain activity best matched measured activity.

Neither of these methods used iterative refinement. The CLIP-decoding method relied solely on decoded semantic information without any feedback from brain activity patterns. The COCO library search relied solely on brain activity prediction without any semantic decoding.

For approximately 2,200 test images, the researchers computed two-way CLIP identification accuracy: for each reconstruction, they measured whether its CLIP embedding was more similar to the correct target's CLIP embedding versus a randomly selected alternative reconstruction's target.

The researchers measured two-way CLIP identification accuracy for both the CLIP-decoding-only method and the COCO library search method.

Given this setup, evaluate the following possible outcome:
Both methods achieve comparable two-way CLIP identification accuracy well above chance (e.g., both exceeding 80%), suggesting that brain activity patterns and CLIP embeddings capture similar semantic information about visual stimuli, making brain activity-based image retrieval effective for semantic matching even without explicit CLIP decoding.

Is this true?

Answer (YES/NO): YES